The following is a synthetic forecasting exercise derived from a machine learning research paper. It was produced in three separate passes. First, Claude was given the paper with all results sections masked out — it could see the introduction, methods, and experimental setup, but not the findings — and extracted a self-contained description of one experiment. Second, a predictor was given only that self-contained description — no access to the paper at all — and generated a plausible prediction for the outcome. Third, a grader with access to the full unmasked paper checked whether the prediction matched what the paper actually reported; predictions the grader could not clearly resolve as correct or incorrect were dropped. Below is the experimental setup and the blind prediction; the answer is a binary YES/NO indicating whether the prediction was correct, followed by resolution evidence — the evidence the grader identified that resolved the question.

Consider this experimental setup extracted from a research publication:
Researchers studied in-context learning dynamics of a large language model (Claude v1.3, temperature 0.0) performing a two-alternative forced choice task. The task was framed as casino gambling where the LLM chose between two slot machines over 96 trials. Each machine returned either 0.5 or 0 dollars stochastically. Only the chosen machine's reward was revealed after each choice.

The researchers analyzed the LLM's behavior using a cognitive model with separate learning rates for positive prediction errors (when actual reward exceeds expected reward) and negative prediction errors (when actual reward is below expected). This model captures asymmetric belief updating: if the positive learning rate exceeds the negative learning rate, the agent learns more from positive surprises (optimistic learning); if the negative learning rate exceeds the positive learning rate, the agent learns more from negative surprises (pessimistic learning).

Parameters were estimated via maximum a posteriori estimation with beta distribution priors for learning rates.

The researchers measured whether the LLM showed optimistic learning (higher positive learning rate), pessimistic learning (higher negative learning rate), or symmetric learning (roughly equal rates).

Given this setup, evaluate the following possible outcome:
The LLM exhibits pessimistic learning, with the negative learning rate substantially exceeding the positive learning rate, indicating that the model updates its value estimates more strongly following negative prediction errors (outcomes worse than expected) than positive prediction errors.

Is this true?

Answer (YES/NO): NO